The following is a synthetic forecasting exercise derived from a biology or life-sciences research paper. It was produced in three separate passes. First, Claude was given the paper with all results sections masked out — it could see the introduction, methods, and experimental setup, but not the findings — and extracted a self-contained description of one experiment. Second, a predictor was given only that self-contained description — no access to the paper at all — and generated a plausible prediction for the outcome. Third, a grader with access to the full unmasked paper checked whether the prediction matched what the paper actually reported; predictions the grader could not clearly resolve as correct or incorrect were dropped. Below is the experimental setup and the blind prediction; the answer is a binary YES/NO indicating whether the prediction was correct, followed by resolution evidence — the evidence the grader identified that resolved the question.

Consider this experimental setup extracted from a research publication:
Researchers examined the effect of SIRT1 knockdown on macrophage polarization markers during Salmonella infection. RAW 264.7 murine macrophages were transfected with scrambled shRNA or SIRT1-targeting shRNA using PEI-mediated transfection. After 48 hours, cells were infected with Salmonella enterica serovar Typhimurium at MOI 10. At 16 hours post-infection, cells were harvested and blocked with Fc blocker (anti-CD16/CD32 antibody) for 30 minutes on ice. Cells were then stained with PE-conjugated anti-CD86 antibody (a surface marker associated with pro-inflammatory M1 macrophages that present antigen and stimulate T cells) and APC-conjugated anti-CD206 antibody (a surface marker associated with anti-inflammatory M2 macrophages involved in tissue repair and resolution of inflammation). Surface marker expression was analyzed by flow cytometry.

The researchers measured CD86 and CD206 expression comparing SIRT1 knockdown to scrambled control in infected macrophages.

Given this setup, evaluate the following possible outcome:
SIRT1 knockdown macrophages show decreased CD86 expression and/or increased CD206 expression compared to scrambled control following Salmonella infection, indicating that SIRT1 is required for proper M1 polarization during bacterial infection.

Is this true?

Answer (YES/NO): NO